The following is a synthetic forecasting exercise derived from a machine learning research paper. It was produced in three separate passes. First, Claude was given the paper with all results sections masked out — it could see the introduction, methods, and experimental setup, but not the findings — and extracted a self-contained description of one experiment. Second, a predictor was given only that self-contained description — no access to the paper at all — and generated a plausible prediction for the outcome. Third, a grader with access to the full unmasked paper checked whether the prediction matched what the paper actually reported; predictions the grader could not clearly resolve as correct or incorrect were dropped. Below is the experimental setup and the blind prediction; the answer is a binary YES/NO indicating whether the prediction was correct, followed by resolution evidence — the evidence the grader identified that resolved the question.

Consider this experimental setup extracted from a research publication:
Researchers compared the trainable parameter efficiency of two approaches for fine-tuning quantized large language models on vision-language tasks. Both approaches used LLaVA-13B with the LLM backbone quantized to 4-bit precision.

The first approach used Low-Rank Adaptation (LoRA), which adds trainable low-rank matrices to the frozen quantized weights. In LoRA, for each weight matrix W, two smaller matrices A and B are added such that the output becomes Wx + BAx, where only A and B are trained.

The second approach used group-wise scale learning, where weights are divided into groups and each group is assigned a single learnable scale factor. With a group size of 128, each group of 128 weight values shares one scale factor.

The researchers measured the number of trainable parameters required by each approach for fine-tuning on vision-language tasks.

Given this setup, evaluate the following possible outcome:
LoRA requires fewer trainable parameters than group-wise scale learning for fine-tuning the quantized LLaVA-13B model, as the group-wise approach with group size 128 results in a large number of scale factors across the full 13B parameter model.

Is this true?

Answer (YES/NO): NO